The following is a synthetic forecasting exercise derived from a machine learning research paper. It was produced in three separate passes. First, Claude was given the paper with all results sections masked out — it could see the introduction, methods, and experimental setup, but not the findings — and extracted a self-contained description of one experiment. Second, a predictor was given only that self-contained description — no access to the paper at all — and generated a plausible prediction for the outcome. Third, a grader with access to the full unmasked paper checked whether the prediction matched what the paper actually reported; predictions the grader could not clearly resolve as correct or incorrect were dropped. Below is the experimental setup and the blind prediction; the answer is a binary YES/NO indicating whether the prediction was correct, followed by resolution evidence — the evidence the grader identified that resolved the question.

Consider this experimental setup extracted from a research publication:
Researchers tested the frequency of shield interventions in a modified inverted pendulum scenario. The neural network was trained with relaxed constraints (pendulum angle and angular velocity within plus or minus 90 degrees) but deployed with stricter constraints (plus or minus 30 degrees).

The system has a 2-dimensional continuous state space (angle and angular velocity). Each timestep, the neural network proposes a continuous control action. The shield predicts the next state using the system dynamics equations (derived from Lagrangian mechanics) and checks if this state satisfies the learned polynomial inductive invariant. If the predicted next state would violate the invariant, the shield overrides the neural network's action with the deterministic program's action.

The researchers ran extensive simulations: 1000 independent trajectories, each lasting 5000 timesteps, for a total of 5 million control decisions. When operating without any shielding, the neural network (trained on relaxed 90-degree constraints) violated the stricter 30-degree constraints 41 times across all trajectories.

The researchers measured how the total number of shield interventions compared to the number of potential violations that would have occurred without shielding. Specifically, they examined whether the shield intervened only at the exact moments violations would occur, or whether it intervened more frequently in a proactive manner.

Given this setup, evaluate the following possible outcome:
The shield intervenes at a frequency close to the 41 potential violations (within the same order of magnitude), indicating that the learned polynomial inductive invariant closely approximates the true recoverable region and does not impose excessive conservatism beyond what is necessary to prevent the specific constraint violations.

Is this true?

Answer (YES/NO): NO